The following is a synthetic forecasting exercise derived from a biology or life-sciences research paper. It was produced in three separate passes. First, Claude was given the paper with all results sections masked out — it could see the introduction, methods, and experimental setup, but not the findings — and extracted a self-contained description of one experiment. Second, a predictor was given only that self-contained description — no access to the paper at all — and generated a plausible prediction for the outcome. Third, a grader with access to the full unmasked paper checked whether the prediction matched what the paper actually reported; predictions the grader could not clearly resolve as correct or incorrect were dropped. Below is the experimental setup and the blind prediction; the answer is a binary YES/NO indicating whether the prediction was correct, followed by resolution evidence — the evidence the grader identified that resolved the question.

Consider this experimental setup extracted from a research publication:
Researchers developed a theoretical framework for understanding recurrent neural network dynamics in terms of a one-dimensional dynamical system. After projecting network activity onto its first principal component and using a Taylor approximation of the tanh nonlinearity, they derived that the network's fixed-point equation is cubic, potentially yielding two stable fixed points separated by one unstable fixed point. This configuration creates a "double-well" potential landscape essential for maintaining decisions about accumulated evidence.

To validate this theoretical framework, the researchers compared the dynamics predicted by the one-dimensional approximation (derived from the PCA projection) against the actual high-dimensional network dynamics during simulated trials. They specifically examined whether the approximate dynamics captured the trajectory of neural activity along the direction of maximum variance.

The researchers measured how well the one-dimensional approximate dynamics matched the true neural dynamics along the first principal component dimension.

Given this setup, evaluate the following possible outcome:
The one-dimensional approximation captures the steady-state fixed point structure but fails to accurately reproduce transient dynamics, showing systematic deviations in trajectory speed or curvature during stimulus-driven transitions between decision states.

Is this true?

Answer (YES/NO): NO